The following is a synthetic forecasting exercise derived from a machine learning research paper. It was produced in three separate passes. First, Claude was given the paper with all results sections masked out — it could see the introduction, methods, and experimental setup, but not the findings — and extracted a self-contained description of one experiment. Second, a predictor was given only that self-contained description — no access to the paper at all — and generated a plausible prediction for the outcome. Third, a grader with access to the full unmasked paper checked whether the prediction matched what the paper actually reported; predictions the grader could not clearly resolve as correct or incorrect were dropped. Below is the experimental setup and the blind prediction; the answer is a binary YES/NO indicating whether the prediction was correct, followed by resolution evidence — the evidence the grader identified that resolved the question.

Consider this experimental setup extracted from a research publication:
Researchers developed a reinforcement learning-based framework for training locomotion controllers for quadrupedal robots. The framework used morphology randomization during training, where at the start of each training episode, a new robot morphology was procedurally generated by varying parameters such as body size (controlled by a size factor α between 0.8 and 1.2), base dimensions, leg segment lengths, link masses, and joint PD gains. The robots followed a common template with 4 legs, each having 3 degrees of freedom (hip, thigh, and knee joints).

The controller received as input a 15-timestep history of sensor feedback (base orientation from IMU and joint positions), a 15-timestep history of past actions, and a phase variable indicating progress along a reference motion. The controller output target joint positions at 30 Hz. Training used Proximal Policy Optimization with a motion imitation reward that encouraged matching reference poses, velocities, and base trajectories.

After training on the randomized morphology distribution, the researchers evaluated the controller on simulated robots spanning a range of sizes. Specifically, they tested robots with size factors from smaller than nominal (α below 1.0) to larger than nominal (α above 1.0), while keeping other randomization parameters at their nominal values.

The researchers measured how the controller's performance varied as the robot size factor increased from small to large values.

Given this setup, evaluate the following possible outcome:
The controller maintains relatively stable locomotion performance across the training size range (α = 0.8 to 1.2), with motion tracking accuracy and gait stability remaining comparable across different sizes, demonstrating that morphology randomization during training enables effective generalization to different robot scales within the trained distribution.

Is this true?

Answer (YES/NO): YES